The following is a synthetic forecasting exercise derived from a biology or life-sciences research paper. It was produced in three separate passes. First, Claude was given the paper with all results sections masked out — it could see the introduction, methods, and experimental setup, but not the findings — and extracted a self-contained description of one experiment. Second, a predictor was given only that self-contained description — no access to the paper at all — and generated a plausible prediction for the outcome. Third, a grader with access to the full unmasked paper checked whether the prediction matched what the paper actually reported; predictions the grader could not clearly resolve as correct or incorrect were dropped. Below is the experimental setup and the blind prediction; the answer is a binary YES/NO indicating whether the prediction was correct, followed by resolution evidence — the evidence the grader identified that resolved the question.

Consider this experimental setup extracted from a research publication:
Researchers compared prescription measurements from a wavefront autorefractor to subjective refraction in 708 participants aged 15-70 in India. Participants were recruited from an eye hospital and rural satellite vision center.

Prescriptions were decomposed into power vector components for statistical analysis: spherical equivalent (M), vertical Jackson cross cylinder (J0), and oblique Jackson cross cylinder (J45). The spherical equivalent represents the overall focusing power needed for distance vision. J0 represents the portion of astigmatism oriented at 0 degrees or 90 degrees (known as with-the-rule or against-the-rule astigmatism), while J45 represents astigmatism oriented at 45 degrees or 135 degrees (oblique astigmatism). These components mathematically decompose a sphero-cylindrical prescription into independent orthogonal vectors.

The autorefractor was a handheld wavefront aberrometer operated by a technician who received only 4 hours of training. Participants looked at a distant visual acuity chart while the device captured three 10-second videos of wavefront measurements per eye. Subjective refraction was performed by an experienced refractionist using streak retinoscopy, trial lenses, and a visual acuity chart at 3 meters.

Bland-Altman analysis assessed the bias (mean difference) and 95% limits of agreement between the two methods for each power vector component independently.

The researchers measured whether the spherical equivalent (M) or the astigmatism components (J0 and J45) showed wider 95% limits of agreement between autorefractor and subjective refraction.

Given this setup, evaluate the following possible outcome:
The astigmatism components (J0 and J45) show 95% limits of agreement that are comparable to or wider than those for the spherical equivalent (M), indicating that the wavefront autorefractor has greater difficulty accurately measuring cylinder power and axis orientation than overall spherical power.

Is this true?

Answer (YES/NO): NO